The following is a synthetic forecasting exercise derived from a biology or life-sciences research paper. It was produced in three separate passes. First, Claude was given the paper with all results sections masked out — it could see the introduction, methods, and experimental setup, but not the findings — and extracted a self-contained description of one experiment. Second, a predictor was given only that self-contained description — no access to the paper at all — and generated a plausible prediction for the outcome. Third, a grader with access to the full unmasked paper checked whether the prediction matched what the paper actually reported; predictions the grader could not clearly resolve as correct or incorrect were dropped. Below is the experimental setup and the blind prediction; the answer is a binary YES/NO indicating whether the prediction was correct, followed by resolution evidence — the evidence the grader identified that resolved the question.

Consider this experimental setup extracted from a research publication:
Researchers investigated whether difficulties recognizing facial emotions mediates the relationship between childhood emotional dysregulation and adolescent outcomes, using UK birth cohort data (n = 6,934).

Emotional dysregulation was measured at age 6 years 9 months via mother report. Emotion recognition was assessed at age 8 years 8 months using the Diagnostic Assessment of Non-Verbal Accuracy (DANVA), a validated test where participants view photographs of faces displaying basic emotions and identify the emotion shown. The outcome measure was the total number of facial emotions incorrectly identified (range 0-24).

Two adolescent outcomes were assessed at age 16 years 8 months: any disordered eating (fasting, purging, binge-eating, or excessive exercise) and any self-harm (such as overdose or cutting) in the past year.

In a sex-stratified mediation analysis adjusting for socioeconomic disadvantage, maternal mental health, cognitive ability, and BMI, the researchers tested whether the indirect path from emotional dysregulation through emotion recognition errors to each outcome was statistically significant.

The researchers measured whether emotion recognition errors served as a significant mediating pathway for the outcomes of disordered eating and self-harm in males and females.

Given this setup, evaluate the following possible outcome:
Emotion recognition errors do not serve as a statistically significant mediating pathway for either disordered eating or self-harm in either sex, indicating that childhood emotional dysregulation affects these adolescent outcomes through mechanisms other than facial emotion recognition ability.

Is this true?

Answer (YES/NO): YES